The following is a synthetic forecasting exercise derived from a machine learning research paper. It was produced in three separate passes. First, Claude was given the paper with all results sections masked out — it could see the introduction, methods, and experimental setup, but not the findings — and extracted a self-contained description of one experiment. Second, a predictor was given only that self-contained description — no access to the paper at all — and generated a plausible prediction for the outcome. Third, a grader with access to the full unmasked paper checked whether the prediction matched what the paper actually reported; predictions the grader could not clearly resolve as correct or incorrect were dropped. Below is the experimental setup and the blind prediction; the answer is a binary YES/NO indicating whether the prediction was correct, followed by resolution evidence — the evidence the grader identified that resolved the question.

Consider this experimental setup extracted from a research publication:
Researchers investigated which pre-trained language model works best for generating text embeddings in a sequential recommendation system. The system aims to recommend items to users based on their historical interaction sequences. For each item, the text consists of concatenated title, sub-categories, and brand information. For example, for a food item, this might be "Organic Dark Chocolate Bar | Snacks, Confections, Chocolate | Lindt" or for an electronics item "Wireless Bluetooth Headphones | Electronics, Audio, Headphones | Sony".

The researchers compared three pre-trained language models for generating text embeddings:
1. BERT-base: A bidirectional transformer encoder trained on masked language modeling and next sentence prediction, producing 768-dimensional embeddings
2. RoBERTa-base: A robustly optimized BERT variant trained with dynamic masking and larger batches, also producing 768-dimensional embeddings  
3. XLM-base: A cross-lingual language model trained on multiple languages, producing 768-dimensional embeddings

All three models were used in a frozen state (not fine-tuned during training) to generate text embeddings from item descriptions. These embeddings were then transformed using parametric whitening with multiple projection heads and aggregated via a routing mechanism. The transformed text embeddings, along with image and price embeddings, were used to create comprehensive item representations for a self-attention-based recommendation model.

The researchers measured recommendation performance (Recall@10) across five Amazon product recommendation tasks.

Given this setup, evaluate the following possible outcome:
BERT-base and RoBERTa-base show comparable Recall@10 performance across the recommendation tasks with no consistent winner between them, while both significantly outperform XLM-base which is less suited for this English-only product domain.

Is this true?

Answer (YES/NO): NO